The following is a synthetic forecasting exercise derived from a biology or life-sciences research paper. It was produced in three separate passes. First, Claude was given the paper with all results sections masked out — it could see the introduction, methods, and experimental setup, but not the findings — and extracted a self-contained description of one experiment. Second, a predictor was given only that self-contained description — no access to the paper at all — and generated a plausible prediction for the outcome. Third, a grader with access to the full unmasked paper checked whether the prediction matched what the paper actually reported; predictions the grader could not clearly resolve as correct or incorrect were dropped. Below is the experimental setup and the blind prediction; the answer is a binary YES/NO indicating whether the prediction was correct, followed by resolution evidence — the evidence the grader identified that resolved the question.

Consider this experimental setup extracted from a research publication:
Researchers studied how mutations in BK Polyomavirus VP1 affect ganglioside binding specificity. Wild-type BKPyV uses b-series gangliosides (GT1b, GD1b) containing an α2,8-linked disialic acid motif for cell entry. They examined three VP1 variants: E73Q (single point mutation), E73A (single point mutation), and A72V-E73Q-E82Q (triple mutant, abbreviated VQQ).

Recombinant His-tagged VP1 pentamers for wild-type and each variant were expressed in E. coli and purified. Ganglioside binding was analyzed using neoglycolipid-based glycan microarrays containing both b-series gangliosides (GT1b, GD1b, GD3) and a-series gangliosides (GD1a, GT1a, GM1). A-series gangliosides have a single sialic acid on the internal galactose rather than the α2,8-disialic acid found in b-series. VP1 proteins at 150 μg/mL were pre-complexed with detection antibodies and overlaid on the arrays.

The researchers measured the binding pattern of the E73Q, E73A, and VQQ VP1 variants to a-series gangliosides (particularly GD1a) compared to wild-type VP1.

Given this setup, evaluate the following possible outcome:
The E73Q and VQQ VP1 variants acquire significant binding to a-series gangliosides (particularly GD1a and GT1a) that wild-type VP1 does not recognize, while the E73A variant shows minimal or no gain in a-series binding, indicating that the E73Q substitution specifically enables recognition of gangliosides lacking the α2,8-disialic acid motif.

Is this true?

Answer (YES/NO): NO